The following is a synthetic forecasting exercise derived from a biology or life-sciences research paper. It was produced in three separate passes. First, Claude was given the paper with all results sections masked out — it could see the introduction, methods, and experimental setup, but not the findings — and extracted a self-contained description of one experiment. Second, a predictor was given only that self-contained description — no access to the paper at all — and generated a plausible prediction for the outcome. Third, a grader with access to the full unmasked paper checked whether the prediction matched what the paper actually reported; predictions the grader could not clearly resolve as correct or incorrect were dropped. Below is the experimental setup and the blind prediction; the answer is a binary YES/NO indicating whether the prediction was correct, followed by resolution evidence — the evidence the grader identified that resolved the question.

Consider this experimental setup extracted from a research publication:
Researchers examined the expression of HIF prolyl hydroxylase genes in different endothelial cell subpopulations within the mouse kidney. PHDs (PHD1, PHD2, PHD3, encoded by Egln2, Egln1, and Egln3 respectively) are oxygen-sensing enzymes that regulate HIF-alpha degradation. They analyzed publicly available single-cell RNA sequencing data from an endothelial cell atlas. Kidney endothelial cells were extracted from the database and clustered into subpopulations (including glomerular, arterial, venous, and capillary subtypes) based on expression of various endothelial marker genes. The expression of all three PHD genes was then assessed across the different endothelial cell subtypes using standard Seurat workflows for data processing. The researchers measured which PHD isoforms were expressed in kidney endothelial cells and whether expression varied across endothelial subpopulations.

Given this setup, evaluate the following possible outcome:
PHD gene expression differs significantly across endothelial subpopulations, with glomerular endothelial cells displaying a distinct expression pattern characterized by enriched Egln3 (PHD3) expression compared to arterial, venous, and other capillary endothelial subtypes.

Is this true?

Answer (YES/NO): NO